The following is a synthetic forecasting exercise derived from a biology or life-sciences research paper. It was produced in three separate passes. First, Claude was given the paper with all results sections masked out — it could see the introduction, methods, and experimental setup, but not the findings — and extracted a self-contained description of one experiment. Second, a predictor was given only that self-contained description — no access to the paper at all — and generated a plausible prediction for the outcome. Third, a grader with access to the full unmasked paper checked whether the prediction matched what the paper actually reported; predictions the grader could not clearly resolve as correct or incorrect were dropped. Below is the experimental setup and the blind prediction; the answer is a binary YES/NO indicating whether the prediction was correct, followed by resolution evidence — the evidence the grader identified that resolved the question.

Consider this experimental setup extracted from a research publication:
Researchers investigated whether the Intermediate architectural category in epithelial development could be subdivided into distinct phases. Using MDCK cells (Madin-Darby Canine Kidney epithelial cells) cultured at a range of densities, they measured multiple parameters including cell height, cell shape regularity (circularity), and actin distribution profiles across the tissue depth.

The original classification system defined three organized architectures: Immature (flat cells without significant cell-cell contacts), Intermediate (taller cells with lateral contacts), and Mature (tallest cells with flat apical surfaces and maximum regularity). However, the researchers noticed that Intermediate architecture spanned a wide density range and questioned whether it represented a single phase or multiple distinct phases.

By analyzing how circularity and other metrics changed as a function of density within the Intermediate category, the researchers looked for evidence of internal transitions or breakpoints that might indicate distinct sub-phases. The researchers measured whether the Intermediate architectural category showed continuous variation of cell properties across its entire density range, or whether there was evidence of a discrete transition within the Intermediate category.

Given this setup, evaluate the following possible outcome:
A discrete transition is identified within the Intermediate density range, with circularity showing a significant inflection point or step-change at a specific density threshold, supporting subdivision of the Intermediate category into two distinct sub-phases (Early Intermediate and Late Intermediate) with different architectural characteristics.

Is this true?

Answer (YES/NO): YES